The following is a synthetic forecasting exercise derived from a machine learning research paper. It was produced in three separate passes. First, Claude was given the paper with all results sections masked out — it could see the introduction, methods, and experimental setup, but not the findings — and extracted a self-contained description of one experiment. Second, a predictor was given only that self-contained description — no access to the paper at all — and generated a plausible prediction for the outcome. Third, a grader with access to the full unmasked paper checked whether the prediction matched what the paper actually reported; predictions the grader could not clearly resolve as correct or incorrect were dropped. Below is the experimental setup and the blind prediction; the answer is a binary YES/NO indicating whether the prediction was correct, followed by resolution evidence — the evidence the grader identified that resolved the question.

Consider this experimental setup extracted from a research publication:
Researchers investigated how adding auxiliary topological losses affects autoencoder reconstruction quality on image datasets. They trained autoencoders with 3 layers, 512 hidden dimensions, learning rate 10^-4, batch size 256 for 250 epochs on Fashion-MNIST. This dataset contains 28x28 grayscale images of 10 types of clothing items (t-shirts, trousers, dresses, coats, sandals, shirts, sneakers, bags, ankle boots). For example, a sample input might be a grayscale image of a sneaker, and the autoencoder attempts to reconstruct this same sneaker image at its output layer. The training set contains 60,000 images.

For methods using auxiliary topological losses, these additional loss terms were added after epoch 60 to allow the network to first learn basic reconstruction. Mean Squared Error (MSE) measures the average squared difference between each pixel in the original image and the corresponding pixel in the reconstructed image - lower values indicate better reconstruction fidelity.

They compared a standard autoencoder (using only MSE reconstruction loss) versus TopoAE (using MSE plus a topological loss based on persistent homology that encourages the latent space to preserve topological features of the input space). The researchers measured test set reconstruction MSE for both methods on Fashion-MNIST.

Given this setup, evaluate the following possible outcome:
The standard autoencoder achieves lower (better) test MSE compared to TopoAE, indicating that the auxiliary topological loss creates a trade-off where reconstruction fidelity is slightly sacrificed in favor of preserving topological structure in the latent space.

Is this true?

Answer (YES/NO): YES